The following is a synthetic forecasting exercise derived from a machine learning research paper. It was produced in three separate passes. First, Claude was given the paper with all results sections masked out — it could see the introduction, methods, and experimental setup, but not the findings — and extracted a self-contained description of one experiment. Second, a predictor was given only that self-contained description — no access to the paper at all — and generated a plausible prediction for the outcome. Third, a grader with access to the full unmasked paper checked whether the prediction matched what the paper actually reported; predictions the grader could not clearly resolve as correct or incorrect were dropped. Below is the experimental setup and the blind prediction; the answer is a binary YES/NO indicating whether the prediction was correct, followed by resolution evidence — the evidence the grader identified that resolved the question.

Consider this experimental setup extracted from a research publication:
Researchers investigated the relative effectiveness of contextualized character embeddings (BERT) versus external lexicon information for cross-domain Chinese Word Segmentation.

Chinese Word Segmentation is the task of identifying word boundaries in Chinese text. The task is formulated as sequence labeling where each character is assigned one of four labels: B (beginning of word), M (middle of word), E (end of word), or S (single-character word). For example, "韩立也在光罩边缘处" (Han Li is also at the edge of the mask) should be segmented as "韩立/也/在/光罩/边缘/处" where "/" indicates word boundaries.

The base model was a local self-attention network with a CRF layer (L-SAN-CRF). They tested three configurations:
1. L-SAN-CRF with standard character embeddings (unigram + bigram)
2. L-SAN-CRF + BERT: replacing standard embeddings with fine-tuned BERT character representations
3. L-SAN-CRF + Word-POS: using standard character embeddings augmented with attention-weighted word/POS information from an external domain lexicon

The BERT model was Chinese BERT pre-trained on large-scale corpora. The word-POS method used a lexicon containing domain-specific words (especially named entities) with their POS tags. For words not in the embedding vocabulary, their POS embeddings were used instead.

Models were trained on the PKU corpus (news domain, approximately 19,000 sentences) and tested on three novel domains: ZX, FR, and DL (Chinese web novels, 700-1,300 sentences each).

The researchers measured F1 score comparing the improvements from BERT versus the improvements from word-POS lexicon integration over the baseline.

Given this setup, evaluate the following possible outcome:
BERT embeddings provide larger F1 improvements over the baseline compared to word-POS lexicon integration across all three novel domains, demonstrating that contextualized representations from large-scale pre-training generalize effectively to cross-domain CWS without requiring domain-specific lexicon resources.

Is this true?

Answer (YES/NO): NO